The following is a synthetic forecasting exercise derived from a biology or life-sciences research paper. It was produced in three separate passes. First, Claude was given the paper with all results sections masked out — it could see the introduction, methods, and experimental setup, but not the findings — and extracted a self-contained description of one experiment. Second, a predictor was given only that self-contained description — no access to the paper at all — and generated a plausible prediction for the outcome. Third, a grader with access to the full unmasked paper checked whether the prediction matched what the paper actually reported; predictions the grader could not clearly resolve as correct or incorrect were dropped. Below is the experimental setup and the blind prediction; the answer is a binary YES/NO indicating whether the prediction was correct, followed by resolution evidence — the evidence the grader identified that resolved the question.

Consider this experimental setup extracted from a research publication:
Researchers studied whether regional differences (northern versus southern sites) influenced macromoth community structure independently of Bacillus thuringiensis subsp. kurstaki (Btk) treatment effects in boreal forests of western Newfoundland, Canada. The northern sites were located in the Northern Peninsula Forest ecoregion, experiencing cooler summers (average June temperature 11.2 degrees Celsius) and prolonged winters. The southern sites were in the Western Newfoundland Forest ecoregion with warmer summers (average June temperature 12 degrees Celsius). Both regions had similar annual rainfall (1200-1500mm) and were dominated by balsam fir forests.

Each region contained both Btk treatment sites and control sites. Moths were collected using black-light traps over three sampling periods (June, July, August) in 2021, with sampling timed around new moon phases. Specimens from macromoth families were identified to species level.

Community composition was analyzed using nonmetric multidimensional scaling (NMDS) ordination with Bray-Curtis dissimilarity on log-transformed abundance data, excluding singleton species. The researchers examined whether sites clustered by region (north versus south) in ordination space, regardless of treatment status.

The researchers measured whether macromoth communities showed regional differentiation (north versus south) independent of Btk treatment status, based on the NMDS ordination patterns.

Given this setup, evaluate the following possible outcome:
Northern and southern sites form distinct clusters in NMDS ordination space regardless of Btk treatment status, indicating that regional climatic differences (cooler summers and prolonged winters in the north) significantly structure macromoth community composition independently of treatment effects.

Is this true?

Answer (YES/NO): YES